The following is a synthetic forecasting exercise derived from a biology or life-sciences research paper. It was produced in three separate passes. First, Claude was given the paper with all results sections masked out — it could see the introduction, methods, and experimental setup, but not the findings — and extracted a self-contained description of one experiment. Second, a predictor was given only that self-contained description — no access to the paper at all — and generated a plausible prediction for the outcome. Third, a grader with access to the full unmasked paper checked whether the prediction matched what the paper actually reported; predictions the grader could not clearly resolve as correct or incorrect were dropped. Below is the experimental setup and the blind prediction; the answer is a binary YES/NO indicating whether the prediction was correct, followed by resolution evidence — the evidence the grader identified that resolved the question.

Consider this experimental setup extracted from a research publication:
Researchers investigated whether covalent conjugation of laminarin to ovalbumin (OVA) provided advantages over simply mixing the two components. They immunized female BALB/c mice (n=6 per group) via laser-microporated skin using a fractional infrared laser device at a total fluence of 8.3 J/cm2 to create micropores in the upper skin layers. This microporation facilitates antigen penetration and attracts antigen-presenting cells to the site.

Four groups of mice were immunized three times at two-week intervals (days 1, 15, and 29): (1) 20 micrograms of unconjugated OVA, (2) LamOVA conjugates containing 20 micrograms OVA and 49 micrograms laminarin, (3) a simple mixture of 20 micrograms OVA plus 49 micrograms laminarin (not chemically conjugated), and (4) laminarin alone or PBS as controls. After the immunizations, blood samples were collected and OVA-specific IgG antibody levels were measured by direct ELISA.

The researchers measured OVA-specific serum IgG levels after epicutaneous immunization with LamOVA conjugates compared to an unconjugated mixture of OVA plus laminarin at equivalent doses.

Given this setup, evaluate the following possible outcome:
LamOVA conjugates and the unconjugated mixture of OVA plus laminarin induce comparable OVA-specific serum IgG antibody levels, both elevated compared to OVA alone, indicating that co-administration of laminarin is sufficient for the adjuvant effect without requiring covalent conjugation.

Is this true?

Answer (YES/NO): NO